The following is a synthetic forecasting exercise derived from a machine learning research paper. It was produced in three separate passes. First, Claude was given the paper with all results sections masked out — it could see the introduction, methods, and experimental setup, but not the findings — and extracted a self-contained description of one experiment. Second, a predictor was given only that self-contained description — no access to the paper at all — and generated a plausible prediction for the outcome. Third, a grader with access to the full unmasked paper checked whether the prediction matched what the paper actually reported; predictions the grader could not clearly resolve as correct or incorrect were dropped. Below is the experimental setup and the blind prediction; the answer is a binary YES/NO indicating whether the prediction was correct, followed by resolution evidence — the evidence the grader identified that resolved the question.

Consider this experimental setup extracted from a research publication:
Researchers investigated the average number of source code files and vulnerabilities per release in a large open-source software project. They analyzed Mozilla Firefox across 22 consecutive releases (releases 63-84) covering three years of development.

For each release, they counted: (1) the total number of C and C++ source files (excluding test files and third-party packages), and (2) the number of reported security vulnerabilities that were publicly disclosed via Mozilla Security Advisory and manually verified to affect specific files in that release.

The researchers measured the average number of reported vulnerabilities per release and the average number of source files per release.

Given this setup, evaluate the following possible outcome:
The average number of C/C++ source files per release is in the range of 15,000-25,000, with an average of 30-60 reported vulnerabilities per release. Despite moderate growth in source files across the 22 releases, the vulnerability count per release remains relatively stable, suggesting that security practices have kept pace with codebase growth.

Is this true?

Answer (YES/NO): NO